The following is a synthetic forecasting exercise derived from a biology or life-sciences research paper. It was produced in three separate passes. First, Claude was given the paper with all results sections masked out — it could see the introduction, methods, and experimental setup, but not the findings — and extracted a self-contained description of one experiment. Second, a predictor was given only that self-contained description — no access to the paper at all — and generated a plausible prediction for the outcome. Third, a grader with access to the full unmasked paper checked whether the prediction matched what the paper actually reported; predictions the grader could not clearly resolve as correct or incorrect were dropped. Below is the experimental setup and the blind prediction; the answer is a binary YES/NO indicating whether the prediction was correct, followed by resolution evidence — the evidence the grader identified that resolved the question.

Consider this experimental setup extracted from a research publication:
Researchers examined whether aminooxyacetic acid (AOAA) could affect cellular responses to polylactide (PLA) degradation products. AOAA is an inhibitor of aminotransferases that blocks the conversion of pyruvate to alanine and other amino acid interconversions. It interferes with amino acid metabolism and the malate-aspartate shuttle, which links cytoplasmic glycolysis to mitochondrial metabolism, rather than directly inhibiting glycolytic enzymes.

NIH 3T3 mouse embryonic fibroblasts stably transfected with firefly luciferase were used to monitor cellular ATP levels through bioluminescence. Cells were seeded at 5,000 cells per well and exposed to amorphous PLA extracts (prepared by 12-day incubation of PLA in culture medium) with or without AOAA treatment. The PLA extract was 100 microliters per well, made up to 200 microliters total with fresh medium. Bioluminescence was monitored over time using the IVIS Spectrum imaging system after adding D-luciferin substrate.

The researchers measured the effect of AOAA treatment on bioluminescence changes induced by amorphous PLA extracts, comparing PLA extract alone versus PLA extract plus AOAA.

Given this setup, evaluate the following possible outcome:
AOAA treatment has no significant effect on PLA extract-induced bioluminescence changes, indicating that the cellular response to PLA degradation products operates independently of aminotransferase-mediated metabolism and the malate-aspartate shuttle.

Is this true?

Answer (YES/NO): NO